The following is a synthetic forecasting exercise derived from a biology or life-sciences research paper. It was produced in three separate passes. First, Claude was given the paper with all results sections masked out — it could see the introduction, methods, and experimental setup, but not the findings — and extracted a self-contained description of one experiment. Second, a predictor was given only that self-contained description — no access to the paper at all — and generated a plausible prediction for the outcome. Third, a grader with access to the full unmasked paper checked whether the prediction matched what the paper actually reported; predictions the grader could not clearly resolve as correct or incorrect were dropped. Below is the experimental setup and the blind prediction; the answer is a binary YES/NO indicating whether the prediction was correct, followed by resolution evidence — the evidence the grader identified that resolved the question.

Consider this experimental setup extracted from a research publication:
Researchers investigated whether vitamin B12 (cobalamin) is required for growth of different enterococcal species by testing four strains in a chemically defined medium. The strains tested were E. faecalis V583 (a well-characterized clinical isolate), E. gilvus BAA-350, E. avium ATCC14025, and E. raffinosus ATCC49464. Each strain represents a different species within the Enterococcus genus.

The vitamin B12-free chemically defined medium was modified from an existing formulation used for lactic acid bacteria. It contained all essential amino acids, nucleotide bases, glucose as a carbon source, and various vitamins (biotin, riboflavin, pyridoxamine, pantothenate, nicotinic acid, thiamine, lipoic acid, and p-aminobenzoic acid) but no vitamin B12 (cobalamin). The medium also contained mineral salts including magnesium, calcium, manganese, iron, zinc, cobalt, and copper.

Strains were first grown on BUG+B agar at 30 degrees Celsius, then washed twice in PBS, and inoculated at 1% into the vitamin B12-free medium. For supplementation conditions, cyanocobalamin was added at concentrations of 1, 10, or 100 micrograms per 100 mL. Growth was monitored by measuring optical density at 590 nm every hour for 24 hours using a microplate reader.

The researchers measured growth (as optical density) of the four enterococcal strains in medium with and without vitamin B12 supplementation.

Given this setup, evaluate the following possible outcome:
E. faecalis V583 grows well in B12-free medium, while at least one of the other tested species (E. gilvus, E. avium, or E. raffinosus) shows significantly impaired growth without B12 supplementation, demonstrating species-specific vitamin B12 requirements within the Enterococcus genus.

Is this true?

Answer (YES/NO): NO